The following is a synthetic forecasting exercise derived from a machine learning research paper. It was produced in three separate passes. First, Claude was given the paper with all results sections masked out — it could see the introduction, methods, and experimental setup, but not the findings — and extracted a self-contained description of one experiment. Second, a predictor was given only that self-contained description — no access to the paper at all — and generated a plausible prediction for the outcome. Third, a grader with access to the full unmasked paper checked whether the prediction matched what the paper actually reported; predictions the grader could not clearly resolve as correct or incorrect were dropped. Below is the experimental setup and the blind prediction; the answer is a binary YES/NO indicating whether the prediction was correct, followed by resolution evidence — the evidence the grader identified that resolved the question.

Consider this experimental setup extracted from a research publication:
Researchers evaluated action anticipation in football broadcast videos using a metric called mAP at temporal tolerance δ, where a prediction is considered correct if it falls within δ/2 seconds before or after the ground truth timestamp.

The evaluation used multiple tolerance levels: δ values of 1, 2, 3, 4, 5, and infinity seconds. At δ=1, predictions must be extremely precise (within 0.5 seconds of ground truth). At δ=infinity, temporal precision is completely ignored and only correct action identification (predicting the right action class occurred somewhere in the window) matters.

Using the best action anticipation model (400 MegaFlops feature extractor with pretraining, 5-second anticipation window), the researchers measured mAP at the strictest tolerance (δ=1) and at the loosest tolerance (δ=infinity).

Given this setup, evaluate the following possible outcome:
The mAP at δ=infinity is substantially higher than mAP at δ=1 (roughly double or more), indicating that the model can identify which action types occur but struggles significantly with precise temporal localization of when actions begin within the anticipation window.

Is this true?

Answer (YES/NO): YES